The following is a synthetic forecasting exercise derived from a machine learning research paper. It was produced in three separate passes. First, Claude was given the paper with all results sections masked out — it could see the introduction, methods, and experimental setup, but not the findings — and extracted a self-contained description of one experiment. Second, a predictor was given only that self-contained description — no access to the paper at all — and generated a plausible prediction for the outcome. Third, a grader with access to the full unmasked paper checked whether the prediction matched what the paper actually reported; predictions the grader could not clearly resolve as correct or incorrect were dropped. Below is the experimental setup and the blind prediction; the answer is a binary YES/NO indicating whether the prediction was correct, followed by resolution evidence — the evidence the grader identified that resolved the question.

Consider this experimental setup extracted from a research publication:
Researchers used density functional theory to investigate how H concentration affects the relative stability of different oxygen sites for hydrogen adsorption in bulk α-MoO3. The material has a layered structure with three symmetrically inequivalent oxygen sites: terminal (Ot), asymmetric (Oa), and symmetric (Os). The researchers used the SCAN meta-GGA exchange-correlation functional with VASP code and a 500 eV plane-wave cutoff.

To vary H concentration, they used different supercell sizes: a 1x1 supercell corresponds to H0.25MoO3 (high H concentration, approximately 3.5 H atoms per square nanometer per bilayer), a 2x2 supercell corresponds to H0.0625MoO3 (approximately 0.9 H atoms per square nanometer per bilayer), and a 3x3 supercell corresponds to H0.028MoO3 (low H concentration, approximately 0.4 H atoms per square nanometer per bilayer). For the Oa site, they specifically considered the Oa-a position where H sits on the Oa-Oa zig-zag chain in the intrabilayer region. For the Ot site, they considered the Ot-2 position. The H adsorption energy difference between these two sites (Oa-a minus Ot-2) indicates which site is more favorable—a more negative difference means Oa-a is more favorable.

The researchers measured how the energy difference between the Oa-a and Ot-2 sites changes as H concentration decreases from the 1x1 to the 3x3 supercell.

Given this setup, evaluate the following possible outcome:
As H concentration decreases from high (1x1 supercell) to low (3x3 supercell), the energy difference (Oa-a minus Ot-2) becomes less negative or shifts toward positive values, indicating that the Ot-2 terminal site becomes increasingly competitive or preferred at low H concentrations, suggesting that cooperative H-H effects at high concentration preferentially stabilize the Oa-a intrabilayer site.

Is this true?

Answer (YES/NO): NO